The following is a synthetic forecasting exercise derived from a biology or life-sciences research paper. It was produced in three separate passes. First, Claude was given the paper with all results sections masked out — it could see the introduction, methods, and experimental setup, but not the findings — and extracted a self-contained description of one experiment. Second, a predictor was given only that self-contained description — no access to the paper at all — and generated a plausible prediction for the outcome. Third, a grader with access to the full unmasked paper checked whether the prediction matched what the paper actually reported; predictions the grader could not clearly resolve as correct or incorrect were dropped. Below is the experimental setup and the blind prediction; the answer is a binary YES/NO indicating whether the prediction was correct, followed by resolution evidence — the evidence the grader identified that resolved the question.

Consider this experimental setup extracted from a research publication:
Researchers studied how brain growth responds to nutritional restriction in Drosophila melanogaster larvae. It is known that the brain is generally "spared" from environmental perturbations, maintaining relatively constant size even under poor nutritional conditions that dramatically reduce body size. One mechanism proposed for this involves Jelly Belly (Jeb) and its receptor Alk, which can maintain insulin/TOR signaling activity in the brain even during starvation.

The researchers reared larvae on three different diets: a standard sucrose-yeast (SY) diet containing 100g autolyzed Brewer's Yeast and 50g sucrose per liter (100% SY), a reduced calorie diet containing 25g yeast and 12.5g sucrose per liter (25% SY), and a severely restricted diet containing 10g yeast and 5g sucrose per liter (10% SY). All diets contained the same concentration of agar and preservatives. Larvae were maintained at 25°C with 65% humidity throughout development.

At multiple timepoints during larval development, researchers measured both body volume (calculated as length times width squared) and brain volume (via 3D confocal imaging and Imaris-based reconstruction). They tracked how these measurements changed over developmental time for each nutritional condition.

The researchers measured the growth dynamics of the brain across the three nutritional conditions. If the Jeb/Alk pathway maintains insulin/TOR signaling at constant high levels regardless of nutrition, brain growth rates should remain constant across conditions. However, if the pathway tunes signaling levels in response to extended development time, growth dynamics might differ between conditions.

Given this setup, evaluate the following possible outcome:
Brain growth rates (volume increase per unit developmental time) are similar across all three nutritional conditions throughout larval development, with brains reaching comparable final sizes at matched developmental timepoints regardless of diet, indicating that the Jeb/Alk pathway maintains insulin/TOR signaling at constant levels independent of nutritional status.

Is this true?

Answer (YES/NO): NO